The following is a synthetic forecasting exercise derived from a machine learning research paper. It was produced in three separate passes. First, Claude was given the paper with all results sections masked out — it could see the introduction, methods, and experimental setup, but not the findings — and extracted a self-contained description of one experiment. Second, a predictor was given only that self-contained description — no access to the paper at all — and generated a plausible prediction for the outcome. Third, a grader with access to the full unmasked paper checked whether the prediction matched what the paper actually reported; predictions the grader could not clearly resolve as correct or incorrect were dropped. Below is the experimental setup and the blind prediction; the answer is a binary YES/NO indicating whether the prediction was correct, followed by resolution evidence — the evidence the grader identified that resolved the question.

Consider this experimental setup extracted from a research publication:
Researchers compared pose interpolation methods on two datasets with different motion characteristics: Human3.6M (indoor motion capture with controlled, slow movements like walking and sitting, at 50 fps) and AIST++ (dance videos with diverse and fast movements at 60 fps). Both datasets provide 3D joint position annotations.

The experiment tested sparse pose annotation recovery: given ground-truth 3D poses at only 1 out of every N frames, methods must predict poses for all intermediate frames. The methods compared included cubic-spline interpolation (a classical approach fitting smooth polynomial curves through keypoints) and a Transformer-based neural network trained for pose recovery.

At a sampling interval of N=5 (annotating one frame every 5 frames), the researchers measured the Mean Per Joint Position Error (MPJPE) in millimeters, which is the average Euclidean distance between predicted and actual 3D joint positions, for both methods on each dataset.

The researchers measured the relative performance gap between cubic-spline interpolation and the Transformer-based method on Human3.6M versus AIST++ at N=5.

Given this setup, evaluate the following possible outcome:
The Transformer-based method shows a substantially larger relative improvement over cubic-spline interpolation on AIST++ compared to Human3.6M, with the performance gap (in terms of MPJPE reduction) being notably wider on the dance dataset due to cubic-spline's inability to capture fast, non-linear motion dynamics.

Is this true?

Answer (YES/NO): YES